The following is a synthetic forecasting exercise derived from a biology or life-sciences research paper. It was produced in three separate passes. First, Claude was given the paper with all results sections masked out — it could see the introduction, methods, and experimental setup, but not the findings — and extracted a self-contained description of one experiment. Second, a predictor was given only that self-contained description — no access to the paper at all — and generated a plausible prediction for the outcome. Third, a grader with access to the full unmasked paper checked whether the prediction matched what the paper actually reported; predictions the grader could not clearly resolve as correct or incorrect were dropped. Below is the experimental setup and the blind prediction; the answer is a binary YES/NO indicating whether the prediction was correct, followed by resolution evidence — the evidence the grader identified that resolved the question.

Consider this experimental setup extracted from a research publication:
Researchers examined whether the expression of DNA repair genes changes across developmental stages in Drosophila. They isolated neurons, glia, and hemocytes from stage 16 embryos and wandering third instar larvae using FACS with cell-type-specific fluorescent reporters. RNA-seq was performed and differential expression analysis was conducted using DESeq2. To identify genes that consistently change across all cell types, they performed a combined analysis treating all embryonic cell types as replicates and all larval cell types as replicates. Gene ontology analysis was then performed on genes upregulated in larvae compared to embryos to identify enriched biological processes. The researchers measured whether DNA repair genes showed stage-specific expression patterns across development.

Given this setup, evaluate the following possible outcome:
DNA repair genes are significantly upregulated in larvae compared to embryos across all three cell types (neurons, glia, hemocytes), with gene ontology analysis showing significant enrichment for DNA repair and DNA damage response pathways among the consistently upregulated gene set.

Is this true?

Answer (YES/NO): YES